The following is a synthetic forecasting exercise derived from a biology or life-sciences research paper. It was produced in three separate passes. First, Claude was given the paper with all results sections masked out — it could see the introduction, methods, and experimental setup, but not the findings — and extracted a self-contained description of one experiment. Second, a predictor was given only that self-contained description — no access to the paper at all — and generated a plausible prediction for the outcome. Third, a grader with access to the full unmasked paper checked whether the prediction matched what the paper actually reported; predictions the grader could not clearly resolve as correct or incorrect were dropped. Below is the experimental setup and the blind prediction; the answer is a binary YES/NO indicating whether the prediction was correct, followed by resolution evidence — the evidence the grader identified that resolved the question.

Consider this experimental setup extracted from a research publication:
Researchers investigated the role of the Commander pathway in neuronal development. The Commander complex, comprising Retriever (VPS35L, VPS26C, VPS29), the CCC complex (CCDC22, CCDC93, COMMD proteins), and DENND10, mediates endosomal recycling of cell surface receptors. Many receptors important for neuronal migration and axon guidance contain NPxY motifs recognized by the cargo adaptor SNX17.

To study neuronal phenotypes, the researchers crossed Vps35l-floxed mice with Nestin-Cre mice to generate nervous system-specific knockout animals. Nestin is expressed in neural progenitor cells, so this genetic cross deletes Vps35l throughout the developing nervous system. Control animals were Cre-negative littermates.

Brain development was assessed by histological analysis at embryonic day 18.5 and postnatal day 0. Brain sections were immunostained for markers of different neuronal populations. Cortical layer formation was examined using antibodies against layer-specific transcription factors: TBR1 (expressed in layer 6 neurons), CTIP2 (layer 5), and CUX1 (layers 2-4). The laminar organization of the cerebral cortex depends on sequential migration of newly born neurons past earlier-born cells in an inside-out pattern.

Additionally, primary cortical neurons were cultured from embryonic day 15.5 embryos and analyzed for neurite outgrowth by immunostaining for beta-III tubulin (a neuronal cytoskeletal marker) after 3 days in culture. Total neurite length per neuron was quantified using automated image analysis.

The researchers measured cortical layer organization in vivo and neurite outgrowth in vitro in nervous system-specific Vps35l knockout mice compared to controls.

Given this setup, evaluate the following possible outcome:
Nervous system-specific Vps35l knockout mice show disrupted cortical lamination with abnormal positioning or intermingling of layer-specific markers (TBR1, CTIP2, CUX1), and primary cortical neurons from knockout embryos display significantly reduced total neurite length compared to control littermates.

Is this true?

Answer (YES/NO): NO